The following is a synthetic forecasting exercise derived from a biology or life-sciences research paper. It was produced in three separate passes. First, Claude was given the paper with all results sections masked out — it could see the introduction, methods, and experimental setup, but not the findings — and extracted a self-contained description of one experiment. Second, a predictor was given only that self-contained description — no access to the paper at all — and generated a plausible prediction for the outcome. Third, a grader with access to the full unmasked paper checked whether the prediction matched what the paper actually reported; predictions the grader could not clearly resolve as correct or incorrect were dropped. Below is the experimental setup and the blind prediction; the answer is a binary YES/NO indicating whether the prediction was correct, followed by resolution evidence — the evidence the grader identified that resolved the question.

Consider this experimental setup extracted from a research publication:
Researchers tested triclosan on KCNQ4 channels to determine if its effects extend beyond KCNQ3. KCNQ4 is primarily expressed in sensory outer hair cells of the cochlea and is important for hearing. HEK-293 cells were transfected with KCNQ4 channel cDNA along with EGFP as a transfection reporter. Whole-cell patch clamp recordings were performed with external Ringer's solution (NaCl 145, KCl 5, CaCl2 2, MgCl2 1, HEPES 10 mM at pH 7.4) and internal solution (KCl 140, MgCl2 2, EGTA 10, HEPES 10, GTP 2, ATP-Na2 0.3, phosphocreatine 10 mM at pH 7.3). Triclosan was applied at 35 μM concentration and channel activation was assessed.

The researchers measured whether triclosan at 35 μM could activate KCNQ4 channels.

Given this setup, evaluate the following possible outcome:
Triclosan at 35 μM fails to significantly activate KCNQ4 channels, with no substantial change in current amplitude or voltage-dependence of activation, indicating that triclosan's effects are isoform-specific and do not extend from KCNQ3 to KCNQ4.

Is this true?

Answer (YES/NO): YES